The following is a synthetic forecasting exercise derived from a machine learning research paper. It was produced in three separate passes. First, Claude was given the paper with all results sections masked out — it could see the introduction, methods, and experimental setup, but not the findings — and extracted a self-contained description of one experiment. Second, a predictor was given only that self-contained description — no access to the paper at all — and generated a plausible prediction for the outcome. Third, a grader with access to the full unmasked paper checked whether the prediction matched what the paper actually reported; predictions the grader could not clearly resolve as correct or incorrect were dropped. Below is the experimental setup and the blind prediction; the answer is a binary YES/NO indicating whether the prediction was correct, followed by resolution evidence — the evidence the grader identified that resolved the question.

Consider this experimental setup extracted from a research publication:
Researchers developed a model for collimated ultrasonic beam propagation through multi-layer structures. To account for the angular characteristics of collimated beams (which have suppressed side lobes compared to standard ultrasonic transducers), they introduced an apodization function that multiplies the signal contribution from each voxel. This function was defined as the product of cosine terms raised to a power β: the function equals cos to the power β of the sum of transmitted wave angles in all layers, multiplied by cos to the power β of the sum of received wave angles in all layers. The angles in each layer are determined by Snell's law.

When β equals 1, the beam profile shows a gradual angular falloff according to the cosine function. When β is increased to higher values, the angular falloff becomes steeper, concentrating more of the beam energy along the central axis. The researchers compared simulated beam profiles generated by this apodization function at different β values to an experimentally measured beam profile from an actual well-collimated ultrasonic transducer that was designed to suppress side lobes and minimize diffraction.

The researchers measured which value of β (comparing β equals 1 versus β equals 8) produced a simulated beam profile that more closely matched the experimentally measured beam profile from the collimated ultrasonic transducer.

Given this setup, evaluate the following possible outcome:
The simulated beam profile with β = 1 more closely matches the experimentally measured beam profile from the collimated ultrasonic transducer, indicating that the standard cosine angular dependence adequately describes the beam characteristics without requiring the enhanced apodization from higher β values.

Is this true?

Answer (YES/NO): NO